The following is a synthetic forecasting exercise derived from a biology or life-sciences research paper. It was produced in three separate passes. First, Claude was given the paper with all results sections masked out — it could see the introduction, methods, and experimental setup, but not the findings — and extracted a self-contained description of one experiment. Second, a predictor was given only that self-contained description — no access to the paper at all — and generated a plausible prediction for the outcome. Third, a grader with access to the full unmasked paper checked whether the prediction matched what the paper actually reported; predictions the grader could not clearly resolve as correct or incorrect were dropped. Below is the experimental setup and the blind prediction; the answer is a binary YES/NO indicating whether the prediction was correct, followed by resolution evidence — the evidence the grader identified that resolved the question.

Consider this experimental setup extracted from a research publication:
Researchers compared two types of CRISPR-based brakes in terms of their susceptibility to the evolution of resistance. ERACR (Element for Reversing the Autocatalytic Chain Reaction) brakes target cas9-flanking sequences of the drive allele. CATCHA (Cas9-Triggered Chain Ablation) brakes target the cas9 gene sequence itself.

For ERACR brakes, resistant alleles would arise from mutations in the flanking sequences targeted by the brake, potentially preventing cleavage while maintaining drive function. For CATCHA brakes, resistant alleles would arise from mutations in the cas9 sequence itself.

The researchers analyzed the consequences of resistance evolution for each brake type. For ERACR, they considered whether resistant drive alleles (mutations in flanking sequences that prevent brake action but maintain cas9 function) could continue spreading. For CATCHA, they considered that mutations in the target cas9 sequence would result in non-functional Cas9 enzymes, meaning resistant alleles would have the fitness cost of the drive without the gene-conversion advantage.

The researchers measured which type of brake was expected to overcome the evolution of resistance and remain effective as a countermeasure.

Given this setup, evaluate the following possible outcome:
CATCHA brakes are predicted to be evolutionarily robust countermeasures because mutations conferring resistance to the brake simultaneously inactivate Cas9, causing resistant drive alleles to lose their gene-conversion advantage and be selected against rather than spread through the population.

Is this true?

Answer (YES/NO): YES